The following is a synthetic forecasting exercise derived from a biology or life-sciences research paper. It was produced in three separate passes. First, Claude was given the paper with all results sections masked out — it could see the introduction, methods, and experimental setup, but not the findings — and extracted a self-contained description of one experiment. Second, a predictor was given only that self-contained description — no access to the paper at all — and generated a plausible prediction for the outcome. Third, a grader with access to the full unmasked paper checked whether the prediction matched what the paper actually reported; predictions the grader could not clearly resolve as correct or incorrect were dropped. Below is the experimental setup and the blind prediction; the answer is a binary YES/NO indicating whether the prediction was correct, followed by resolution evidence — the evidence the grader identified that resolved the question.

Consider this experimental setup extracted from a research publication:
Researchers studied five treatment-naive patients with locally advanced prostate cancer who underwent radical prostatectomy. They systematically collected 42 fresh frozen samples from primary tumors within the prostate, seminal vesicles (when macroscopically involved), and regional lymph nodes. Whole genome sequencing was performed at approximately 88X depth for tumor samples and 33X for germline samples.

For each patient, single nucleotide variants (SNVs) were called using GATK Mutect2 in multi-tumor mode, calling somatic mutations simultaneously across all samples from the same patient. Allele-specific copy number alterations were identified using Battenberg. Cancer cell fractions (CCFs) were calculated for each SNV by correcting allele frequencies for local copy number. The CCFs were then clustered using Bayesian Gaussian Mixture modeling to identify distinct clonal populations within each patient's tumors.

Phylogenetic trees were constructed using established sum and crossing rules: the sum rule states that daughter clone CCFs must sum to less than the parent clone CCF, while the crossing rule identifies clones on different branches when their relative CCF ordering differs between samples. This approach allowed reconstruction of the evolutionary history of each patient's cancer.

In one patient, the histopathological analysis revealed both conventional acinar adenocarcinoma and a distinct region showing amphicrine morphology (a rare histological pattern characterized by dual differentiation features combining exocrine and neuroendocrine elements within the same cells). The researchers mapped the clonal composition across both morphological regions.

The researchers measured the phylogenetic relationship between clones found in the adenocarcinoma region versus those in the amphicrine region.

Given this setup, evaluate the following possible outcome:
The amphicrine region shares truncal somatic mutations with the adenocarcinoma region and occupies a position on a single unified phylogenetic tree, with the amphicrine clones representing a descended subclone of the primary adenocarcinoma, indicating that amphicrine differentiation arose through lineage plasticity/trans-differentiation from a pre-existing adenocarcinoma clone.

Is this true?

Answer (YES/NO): YES